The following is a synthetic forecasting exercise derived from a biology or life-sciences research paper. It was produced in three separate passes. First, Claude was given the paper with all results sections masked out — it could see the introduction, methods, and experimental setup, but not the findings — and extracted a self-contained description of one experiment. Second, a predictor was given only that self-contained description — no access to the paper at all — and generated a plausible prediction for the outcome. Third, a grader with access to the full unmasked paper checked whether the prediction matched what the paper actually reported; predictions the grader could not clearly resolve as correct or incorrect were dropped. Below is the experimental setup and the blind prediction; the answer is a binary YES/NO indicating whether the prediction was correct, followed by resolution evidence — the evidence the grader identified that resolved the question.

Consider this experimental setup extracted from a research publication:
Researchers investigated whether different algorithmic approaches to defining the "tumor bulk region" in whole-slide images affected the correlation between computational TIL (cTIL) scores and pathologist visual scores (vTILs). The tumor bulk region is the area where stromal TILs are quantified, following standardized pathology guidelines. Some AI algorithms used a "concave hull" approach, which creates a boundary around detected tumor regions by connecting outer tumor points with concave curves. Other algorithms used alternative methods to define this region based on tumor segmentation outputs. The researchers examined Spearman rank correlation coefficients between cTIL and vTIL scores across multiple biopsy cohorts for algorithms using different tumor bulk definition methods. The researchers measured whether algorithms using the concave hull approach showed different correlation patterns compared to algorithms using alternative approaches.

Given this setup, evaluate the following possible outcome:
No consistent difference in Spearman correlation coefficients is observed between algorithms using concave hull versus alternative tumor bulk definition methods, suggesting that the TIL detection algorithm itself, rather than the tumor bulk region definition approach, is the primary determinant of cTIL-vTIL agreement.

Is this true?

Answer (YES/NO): NO